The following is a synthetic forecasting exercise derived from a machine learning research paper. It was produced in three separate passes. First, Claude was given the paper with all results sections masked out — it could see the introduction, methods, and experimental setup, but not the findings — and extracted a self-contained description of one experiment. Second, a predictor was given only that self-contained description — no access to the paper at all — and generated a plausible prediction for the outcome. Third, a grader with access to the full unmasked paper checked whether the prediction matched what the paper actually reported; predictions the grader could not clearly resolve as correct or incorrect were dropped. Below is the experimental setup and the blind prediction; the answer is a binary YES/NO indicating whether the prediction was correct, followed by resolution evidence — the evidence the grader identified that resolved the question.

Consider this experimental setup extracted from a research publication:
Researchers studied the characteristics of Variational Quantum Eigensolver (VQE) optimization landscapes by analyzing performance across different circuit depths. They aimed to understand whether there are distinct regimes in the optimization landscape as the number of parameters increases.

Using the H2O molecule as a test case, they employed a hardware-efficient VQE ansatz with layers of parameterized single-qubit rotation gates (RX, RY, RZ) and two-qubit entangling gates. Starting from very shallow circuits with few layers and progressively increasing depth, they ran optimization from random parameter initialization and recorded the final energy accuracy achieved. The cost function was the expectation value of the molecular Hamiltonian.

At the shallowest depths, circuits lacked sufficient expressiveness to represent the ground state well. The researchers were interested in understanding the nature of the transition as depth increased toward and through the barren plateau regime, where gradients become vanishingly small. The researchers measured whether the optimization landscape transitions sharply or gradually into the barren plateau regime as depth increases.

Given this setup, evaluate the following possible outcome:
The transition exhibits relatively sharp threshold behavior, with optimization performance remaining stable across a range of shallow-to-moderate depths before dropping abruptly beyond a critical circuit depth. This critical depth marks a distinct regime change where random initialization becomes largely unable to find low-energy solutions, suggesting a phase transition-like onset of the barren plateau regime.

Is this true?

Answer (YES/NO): NO